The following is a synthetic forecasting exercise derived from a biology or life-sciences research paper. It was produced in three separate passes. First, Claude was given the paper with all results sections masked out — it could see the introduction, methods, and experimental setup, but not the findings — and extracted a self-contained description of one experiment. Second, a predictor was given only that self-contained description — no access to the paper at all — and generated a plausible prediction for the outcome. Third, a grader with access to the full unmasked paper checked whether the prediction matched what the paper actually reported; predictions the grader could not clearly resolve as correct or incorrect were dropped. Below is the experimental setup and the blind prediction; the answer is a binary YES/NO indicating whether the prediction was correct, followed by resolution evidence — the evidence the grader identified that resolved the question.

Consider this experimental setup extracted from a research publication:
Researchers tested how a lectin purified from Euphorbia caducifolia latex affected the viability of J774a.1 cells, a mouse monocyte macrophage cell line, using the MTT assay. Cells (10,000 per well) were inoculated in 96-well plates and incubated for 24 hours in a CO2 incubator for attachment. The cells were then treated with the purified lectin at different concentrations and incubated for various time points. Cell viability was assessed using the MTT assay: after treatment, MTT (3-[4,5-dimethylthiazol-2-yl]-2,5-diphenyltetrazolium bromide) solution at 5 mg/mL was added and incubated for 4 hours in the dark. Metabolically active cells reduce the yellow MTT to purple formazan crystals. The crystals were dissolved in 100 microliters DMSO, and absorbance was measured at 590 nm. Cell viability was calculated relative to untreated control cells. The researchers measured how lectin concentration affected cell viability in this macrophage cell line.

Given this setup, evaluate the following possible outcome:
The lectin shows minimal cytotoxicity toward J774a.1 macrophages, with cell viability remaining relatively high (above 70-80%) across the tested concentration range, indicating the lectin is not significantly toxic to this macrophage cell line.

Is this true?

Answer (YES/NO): NO